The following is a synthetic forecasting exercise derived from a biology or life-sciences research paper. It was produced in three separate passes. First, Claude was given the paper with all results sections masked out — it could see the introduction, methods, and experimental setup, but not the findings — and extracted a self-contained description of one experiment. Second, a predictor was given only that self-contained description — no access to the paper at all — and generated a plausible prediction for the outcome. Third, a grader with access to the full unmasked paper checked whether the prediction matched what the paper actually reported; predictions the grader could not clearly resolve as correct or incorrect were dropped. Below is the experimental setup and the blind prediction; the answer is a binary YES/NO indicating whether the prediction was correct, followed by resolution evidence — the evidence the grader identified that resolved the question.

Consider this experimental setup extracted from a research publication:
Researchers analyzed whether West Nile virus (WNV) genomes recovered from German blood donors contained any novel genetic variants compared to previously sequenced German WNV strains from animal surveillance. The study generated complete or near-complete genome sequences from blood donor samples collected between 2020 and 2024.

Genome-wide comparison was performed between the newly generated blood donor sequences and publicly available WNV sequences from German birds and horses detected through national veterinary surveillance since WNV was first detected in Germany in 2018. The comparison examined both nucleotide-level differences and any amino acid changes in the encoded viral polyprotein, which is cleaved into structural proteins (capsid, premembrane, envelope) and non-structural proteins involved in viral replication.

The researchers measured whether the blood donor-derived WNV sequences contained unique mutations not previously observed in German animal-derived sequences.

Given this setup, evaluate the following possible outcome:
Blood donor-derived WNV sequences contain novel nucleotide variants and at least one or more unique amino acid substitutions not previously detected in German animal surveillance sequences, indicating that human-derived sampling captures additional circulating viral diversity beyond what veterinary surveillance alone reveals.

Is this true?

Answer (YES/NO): NO